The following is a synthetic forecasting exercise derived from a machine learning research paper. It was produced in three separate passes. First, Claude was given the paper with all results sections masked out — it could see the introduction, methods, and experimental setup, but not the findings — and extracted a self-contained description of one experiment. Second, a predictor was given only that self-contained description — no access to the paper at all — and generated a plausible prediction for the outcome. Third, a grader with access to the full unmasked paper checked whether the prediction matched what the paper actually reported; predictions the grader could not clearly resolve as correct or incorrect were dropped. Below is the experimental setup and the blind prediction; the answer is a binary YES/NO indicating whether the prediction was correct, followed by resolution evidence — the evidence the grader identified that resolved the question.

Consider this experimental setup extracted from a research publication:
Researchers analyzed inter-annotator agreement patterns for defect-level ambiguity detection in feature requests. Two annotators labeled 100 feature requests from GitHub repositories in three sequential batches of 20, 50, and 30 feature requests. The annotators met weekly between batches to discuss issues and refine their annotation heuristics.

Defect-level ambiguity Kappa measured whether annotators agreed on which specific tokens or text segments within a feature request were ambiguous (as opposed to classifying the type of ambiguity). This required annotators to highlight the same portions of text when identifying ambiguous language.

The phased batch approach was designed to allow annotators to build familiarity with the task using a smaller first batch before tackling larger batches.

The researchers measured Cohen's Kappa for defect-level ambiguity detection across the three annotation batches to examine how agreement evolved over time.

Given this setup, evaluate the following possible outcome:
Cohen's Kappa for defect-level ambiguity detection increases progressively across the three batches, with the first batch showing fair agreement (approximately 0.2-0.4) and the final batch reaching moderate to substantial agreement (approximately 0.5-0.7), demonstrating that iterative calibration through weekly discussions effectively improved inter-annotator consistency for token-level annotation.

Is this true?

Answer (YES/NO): NO